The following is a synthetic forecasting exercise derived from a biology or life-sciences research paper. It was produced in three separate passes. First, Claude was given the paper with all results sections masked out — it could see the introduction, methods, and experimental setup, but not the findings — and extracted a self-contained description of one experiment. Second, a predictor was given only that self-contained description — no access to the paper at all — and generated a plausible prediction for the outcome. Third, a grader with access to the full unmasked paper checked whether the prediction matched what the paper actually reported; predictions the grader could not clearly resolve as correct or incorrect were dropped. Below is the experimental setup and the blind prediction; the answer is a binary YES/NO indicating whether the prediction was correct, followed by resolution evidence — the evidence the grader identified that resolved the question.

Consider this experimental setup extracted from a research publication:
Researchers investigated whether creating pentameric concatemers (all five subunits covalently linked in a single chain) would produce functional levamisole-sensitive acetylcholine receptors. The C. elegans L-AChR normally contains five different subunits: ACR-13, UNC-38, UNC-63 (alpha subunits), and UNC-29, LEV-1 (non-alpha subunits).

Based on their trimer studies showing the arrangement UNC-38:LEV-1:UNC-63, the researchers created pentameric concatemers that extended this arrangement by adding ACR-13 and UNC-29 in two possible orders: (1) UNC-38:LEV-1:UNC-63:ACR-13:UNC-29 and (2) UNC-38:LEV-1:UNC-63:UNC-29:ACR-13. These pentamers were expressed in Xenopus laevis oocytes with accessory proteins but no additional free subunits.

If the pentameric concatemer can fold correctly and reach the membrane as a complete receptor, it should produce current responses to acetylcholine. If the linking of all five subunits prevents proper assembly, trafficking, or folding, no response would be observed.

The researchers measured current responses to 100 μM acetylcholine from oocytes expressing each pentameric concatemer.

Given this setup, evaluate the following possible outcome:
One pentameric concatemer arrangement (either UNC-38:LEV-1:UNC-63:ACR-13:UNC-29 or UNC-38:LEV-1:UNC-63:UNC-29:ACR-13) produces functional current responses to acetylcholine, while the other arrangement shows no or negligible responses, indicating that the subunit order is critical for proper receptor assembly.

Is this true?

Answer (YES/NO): NO